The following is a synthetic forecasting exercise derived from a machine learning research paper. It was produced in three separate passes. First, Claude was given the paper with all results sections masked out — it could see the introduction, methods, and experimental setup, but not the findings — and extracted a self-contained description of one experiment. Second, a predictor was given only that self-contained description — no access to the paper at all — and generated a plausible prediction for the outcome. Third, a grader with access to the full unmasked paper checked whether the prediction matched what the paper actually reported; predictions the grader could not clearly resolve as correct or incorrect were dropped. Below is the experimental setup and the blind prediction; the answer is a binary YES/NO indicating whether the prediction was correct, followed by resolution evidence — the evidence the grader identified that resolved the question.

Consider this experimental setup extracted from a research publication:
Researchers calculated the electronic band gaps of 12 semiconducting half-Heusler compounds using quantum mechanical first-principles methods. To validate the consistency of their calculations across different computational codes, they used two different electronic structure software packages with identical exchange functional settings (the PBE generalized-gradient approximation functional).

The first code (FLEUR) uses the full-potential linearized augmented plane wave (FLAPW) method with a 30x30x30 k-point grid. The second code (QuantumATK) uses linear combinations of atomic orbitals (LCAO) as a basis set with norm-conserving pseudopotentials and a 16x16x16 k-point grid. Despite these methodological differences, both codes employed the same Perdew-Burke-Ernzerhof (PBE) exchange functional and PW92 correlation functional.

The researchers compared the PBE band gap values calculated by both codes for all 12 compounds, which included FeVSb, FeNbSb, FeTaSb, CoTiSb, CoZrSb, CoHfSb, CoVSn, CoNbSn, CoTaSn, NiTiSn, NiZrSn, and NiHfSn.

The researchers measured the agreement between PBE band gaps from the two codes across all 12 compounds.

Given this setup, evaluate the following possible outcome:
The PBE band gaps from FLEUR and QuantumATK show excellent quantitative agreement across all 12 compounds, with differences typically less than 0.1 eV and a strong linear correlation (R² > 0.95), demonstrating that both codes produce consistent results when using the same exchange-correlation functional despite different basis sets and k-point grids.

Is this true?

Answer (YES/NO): NO